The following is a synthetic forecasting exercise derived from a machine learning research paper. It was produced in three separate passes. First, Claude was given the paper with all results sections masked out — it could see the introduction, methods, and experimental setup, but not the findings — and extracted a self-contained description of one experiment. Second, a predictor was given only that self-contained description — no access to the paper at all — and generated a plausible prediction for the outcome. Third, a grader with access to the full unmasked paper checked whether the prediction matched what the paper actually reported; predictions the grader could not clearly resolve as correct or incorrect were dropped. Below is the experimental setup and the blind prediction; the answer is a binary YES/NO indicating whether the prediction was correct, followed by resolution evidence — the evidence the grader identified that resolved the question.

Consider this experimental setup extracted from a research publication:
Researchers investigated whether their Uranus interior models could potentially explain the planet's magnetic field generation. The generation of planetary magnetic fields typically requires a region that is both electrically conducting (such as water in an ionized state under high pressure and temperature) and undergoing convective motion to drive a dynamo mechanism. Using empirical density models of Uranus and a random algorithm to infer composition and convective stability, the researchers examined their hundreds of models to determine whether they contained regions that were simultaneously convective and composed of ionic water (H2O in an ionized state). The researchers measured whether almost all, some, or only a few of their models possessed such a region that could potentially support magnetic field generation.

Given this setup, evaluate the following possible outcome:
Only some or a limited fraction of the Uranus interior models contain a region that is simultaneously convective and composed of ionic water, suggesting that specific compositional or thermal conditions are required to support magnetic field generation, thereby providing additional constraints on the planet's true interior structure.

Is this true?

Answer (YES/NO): NO